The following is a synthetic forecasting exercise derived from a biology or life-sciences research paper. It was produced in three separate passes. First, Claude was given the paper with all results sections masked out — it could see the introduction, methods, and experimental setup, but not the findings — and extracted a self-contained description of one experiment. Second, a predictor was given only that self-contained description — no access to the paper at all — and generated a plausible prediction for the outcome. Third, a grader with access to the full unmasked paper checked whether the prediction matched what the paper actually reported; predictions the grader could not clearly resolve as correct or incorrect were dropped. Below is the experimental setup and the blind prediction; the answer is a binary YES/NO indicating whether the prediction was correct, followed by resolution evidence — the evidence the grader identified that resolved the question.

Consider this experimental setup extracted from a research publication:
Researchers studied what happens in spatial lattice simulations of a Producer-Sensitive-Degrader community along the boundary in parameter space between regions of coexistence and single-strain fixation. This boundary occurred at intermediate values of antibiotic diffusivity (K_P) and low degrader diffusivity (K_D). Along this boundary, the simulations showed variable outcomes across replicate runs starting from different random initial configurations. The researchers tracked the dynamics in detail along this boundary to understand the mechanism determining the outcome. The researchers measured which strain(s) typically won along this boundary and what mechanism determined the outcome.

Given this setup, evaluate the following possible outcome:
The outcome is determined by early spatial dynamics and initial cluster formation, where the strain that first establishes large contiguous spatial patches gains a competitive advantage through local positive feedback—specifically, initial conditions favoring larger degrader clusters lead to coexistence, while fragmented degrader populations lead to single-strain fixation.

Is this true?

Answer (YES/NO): NO